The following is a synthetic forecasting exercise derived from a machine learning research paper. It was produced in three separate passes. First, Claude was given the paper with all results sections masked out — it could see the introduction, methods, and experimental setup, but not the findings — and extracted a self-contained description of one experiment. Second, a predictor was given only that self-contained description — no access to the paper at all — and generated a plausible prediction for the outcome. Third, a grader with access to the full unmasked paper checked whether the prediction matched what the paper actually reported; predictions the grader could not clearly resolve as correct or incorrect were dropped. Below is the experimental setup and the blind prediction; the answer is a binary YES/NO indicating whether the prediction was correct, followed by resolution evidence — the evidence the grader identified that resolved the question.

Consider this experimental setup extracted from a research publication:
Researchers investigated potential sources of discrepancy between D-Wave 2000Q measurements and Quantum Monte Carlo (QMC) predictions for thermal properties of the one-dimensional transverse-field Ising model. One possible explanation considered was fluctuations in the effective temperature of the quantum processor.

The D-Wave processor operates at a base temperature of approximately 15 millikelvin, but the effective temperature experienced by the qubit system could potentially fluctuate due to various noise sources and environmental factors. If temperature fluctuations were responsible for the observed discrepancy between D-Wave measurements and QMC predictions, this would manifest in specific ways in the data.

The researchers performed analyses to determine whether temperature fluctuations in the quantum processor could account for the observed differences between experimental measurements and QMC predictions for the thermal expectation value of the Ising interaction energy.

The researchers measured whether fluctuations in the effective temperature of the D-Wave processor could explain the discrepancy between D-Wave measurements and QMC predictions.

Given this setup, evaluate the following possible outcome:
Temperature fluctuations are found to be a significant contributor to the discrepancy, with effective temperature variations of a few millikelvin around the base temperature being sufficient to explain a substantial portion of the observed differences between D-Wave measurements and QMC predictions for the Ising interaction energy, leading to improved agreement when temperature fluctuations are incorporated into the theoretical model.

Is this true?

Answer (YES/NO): NO